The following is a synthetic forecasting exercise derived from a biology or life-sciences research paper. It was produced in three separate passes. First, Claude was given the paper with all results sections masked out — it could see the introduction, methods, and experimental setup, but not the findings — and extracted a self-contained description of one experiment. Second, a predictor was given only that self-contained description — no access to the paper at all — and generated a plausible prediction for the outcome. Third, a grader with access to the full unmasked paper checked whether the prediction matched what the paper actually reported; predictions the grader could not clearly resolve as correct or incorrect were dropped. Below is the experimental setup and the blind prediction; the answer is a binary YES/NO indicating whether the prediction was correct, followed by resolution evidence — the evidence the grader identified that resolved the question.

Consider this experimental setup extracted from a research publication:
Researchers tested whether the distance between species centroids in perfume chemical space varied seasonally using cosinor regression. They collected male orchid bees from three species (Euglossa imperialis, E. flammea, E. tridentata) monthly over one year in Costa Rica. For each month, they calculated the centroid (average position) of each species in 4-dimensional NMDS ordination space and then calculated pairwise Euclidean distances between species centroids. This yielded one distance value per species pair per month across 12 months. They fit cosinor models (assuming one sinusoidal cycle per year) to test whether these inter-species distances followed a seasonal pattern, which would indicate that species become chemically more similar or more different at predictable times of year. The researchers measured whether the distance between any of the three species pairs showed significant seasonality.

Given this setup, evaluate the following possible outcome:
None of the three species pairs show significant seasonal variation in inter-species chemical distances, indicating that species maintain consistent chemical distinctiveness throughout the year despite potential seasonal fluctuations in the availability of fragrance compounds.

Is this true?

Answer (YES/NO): YES